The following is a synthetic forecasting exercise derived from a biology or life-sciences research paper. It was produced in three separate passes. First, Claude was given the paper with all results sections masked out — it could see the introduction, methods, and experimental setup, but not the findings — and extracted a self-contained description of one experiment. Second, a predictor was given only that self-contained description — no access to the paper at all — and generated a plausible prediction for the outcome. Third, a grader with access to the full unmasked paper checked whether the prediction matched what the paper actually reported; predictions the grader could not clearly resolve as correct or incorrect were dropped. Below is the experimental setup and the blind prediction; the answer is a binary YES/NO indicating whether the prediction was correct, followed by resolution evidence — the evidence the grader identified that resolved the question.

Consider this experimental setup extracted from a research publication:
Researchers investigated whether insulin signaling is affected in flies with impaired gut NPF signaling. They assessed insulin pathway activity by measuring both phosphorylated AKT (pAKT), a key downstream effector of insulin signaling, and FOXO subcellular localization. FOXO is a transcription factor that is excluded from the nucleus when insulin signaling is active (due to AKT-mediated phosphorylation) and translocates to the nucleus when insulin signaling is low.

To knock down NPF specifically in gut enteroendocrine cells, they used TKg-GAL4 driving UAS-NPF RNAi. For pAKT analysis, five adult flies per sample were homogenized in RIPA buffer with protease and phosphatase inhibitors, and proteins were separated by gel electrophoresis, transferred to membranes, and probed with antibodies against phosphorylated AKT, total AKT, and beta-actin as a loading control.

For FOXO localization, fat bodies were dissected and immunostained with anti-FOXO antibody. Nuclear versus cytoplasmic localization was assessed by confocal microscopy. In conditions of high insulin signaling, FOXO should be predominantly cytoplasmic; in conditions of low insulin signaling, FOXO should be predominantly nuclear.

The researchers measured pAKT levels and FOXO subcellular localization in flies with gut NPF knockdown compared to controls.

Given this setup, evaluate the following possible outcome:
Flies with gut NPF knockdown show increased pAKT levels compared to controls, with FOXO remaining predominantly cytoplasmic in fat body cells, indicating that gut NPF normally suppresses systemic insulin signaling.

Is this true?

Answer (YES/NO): NO